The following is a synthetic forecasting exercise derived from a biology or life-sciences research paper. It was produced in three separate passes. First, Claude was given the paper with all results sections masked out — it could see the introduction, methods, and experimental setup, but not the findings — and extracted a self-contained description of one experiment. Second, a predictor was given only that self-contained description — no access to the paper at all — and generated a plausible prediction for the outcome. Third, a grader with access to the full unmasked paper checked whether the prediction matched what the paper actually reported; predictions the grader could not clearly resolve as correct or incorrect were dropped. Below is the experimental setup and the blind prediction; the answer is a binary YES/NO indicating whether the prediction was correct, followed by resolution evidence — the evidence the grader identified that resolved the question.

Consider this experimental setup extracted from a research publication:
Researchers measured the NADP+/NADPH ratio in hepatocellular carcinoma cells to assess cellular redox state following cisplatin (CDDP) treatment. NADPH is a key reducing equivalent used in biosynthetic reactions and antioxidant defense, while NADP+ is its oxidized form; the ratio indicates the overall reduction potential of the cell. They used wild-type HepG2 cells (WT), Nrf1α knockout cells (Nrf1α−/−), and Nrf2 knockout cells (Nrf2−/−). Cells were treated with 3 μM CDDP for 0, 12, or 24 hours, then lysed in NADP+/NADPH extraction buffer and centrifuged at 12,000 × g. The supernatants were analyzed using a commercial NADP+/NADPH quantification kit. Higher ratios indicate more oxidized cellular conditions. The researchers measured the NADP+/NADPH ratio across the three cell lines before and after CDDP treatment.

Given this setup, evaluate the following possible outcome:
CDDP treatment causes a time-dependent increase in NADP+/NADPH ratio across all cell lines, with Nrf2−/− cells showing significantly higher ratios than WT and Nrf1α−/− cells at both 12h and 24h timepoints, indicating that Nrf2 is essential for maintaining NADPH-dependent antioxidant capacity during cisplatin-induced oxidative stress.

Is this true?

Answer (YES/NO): NO